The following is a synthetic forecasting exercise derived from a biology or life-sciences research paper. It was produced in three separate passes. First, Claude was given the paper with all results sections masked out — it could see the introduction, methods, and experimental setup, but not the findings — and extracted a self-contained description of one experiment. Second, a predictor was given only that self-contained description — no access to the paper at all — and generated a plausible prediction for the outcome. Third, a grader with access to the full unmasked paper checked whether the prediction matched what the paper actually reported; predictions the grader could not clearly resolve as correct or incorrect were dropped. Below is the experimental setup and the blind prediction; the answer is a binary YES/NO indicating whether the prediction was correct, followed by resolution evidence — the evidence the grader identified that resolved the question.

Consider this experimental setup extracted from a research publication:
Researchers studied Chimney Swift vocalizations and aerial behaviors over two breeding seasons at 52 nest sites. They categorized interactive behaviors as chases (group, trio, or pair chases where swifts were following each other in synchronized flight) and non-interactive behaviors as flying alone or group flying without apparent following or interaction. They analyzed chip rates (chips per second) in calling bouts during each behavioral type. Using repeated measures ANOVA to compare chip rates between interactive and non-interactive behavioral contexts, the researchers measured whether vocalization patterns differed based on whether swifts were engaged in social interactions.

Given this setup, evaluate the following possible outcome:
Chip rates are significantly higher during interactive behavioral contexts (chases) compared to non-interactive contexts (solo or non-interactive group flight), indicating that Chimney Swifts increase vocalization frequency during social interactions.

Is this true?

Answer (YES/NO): NO